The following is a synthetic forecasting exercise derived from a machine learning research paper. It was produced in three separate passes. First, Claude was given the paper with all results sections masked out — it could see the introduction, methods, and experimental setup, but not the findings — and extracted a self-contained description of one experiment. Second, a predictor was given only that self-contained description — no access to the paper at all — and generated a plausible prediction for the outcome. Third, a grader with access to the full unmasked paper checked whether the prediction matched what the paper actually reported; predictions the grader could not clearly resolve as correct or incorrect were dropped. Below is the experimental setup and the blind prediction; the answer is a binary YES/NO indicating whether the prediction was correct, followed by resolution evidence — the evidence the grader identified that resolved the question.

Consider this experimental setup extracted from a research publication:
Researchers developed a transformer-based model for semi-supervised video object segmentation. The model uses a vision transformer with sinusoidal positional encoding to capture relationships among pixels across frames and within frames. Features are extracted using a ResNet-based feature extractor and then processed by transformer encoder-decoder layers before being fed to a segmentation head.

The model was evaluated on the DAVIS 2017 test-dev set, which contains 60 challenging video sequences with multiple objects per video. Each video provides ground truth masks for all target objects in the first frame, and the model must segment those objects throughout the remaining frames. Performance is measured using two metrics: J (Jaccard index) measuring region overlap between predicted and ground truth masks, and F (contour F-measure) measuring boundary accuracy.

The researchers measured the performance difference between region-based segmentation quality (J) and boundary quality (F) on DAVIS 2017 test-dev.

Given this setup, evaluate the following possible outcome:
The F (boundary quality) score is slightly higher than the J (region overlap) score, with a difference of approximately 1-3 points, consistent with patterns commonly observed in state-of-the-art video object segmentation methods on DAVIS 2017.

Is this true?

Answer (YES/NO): NO